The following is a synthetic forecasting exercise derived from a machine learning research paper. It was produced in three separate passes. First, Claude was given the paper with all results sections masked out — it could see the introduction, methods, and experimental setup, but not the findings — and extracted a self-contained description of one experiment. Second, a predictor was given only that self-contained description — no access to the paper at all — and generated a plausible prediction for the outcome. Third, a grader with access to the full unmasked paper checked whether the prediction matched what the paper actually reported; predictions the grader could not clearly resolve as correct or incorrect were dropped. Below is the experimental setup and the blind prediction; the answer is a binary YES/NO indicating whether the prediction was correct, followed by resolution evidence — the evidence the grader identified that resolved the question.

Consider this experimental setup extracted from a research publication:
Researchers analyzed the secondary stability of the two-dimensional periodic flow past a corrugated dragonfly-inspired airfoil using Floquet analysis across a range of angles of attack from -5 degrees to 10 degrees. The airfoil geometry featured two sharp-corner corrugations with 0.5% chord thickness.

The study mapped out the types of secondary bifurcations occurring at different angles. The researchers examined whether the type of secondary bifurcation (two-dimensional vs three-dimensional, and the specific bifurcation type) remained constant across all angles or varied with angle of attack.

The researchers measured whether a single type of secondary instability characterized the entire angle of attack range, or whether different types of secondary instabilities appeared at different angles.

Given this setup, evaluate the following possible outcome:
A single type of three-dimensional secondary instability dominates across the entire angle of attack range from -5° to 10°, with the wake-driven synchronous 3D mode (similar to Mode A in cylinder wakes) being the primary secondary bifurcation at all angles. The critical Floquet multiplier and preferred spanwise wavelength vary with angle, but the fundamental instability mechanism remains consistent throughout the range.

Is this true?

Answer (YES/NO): NO